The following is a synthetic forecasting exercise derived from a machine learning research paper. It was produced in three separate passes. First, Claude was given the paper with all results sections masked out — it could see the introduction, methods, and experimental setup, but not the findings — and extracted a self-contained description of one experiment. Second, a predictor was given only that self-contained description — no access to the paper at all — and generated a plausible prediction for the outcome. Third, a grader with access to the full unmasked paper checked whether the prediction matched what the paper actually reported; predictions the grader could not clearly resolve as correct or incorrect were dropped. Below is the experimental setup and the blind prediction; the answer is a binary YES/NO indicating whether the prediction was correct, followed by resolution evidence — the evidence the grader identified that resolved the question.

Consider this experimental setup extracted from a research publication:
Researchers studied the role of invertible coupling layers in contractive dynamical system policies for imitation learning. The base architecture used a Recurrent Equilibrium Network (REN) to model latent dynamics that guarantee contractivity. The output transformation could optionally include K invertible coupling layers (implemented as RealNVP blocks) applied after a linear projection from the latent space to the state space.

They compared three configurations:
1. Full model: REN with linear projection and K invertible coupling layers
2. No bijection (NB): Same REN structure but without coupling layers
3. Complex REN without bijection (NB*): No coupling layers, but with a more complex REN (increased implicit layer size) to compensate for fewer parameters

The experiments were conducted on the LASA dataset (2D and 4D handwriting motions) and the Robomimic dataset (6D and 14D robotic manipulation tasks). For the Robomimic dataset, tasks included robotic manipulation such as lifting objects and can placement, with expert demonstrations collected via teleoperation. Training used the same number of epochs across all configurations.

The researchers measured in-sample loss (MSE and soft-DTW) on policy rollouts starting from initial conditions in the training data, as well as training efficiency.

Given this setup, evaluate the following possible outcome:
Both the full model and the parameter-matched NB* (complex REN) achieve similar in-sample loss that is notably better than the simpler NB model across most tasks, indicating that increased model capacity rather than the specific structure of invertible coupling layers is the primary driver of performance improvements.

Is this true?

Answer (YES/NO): YES